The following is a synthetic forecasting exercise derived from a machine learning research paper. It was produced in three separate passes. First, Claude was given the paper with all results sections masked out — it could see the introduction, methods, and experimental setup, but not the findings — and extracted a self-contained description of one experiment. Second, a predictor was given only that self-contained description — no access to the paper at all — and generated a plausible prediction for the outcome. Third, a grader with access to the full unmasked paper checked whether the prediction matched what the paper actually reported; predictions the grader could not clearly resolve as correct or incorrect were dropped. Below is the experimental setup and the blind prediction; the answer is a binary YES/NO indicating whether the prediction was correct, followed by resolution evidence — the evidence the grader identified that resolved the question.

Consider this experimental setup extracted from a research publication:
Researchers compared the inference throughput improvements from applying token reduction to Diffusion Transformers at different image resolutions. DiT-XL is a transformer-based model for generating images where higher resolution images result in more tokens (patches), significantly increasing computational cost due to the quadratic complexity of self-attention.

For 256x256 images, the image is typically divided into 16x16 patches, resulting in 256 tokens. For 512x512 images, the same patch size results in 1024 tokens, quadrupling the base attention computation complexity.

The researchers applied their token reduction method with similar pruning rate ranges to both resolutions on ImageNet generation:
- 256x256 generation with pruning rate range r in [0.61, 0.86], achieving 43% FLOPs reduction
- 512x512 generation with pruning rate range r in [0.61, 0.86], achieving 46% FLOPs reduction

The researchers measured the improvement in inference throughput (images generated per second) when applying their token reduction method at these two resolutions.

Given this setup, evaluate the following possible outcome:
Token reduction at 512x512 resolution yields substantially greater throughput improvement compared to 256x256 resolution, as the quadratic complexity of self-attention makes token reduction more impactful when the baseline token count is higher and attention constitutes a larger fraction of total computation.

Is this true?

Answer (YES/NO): YES